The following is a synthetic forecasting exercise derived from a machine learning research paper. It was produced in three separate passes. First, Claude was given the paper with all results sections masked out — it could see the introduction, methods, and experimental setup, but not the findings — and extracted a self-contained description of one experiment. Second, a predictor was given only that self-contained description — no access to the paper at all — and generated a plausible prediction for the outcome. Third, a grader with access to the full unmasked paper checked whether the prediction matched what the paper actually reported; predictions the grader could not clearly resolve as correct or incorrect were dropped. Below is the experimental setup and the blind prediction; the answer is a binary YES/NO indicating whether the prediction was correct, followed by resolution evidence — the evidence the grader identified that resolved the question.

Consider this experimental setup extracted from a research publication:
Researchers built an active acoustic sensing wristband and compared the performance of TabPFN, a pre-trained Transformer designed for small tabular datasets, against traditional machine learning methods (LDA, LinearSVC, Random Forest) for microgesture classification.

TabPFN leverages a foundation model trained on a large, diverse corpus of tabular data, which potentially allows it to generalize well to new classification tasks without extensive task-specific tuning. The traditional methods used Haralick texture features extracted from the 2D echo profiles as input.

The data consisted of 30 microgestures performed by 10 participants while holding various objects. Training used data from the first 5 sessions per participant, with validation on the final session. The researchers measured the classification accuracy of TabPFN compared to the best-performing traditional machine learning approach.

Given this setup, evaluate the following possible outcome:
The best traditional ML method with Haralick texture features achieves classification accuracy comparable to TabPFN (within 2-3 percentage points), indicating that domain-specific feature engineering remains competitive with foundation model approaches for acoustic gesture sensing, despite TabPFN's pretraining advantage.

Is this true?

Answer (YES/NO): NO